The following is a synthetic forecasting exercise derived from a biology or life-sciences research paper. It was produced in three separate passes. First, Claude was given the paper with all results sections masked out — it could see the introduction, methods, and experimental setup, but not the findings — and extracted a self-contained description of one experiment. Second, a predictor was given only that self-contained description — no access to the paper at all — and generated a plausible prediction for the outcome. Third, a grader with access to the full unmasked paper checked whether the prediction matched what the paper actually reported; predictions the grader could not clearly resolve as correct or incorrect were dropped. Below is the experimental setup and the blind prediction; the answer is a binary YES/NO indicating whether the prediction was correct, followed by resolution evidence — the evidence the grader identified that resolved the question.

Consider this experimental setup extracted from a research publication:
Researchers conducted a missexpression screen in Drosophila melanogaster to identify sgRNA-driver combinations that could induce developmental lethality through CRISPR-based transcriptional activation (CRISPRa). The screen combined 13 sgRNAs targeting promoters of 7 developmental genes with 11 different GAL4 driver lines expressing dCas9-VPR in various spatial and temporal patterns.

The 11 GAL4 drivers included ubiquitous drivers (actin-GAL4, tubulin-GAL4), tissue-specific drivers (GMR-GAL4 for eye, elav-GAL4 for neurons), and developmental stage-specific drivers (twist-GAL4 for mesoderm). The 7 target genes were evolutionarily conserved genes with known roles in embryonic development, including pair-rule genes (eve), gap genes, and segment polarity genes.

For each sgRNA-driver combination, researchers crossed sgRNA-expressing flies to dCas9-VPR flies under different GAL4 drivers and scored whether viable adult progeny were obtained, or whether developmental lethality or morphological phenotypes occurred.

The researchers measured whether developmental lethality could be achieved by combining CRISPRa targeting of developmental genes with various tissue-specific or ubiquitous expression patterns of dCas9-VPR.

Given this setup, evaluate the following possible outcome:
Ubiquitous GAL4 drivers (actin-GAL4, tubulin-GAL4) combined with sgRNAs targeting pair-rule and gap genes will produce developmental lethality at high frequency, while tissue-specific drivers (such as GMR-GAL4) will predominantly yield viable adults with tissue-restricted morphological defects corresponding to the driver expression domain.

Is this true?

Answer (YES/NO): YES